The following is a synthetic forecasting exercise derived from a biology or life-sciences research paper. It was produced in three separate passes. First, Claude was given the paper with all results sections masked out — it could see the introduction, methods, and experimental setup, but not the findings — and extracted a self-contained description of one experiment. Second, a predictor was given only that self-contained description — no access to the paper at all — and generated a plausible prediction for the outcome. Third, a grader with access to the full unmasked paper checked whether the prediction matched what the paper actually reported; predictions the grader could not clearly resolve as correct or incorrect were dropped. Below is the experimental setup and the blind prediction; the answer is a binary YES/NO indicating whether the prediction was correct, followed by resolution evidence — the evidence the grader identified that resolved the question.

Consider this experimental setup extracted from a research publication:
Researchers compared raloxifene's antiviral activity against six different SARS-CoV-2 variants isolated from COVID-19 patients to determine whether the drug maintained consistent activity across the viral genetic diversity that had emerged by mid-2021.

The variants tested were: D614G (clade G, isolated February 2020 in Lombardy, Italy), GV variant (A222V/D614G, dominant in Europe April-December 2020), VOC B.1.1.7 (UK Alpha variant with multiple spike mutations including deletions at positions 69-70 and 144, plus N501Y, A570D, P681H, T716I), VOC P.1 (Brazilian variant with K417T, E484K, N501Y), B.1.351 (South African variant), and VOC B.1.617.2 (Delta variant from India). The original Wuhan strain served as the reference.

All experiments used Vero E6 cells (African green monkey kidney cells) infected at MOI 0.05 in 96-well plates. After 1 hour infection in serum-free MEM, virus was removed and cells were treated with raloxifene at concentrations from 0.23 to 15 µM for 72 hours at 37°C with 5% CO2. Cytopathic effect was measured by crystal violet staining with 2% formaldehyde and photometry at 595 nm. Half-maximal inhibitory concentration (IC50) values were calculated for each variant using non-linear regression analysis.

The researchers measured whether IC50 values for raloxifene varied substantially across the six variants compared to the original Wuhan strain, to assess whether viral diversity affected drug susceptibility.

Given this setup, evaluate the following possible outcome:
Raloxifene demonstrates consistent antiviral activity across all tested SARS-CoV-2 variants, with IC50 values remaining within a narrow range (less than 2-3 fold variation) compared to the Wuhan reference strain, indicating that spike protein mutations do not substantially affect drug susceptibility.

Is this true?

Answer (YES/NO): YES